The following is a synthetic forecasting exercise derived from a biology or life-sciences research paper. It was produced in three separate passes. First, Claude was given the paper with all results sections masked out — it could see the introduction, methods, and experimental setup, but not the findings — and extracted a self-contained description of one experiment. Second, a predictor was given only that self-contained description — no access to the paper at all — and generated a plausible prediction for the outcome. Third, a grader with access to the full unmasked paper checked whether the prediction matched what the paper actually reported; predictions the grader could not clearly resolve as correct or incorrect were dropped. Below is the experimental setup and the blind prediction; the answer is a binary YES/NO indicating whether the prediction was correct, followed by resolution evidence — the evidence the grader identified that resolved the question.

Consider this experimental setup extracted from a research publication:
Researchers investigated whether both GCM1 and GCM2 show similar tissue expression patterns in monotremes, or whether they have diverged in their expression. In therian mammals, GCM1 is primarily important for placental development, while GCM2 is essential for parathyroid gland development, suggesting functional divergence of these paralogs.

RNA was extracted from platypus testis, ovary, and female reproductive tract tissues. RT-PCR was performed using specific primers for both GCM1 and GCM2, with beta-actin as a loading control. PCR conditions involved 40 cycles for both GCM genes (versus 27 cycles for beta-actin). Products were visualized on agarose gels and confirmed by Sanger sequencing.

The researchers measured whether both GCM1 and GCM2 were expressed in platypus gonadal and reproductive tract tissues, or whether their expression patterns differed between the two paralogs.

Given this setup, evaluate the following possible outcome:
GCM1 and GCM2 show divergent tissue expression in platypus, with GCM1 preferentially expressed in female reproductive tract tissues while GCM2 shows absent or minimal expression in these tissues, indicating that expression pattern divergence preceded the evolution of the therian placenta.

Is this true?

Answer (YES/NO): NO